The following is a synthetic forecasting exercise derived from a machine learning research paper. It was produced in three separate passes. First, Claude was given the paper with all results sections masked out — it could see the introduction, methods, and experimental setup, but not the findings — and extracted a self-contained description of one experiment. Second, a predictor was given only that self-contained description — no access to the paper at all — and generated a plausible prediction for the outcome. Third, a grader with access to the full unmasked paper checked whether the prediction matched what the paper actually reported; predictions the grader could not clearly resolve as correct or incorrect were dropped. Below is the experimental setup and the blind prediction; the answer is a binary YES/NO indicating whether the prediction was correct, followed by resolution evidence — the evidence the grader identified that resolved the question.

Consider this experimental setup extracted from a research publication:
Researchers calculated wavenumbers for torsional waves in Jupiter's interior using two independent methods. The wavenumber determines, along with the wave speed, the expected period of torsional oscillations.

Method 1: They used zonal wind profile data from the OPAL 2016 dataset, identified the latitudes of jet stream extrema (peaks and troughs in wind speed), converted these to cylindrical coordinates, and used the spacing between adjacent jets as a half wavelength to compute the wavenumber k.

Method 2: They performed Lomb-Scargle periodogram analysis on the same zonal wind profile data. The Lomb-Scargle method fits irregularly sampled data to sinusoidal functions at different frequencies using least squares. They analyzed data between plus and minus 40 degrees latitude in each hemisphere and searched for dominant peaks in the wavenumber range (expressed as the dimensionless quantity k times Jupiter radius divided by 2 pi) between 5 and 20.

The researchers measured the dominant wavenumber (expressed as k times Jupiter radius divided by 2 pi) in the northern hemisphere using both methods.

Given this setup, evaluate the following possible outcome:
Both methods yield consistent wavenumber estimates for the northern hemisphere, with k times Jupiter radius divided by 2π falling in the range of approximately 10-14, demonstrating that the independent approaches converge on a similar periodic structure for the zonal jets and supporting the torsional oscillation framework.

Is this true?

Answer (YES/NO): YES